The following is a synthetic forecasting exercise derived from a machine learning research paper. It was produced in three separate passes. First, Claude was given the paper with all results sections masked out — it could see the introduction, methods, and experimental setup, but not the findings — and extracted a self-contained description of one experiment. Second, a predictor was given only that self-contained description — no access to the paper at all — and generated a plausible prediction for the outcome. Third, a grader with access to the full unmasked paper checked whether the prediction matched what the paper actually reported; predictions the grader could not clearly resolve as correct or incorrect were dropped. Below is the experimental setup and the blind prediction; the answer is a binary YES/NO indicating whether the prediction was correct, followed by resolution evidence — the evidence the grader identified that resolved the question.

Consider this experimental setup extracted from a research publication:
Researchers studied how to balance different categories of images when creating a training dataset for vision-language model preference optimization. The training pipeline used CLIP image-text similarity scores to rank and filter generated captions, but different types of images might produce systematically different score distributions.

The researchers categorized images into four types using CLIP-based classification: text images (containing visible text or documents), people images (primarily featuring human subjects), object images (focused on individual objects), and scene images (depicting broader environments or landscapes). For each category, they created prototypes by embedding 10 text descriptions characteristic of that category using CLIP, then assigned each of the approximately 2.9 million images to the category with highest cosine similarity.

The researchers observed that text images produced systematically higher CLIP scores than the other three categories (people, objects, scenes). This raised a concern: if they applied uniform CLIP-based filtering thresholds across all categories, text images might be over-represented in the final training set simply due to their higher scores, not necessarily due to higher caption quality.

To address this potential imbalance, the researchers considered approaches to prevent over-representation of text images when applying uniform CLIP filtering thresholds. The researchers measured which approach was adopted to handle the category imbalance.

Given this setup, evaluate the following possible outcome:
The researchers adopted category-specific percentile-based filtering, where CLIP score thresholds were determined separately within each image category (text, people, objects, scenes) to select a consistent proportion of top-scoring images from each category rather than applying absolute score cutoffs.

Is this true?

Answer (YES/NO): NO